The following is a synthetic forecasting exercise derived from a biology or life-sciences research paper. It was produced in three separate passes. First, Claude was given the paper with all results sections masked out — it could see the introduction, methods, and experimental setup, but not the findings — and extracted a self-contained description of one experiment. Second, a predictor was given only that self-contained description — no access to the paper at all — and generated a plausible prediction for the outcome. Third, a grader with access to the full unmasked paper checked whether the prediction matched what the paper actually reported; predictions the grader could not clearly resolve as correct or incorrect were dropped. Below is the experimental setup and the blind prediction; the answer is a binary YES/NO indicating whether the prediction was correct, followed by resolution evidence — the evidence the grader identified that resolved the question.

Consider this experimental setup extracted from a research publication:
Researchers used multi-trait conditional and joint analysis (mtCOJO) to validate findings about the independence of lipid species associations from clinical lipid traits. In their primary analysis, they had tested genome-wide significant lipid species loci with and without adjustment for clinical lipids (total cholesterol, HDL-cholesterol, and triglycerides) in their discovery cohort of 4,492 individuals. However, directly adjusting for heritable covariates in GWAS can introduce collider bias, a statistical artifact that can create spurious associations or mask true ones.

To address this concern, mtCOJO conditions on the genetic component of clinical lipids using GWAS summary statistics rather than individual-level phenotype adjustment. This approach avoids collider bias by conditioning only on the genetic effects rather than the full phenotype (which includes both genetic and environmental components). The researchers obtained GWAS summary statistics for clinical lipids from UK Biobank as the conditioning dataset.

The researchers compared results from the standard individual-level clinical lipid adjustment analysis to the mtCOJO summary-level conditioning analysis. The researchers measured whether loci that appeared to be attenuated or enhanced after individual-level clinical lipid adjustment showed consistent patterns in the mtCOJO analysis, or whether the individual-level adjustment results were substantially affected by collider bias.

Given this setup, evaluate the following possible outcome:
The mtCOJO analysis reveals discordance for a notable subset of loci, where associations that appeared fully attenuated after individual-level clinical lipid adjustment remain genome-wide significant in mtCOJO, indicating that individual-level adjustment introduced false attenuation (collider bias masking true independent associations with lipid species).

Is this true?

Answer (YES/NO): NO